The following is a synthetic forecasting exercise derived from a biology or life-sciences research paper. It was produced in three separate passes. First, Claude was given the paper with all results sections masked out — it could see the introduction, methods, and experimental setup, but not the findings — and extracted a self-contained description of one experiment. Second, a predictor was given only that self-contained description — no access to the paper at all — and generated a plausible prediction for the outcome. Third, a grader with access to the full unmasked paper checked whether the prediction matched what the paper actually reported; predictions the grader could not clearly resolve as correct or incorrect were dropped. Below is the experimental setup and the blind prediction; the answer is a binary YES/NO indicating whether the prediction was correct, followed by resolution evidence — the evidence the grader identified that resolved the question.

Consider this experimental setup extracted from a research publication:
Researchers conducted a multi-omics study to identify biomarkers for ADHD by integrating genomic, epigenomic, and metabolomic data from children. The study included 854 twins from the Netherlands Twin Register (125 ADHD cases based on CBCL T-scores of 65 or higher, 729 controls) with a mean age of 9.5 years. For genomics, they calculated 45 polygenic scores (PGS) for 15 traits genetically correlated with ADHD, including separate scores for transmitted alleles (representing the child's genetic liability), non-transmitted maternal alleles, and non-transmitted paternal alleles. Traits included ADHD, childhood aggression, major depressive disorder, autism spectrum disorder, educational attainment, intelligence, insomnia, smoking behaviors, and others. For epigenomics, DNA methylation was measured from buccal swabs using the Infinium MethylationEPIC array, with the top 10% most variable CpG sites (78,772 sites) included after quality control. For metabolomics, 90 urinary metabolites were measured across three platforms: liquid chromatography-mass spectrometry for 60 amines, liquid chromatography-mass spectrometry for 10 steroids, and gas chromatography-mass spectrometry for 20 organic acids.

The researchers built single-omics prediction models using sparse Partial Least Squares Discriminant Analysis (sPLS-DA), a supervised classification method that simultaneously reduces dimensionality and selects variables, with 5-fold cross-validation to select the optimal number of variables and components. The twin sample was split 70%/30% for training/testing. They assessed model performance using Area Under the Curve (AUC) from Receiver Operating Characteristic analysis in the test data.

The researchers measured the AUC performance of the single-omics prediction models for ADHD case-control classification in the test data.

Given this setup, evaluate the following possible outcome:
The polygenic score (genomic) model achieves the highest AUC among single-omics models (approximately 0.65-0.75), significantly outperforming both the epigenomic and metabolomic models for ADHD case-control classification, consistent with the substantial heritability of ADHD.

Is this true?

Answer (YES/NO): NO